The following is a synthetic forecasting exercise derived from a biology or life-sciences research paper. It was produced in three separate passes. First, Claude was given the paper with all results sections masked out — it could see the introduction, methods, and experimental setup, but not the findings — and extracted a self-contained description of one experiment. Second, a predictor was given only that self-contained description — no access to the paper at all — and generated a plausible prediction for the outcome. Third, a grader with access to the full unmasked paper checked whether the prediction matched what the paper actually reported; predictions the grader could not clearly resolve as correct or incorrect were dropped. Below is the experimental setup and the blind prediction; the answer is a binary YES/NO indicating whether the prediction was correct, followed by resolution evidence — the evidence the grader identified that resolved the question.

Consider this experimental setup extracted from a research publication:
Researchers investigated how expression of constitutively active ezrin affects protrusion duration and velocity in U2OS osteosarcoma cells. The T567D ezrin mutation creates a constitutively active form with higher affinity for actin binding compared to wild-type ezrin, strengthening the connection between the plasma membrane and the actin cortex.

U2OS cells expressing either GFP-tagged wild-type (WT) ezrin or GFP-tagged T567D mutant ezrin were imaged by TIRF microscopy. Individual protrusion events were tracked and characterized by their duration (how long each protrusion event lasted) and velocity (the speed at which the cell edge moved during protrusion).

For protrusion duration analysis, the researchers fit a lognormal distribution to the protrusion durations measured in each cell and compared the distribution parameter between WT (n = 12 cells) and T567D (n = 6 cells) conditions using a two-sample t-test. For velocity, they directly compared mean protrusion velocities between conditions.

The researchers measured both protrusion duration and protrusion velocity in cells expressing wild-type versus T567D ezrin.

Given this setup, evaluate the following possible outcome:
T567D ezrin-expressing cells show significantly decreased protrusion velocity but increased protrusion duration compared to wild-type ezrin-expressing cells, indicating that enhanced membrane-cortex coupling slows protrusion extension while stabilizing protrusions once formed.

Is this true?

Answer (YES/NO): NO